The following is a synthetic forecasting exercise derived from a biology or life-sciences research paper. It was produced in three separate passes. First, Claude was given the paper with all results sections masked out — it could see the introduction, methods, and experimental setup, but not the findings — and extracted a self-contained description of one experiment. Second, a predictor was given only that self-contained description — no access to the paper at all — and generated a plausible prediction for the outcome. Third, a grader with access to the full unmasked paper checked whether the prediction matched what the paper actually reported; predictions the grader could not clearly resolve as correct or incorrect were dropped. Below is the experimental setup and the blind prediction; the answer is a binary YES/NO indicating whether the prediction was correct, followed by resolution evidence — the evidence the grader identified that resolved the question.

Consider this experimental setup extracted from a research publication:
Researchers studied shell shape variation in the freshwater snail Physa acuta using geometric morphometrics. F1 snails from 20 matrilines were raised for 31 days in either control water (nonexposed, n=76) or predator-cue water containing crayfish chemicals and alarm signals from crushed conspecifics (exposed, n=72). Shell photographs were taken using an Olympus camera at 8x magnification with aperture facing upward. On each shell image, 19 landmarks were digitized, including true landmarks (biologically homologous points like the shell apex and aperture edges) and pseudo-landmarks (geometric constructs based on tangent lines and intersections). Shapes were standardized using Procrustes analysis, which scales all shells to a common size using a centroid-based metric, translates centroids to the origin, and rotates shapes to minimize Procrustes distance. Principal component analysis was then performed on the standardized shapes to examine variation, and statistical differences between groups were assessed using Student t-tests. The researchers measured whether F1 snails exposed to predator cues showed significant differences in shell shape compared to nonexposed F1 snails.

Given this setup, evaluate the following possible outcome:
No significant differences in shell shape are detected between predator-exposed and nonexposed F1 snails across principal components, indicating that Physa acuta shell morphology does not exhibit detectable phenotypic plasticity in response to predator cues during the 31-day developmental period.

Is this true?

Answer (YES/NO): NO